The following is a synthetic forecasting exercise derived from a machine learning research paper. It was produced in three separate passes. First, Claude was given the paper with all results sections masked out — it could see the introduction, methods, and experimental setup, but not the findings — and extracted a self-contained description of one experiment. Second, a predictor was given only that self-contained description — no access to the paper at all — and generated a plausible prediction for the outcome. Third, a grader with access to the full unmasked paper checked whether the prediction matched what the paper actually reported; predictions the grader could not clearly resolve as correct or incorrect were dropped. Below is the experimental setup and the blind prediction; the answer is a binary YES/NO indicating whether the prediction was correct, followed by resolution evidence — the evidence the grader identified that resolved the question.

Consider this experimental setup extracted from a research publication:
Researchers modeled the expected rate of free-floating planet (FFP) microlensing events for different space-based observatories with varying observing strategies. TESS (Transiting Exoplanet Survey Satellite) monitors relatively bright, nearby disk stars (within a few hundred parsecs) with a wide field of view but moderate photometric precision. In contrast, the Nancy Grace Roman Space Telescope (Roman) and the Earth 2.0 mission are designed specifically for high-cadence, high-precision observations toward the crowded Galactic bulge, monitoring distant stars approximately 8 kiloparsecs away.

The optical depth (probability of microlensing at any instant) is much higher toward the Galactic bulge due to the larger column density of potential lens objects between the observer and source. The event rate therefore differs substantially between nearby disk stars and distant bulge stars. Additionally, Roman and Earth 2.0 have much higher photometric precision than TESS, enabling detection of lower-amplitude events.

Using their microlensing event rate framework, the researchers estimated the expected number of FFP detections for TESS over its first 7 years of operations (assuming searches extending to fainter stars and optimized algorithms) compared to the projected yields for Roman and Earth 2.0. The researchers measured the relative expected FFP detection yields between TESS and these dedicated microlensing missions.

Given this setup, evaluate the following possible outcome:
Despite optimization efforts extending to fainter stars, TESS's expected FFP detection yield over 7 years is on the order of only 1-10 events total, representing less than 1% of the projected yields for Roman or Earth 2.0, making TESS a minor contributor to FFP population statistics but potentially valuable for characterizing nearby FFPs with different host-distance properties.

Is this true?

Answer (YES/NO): YES